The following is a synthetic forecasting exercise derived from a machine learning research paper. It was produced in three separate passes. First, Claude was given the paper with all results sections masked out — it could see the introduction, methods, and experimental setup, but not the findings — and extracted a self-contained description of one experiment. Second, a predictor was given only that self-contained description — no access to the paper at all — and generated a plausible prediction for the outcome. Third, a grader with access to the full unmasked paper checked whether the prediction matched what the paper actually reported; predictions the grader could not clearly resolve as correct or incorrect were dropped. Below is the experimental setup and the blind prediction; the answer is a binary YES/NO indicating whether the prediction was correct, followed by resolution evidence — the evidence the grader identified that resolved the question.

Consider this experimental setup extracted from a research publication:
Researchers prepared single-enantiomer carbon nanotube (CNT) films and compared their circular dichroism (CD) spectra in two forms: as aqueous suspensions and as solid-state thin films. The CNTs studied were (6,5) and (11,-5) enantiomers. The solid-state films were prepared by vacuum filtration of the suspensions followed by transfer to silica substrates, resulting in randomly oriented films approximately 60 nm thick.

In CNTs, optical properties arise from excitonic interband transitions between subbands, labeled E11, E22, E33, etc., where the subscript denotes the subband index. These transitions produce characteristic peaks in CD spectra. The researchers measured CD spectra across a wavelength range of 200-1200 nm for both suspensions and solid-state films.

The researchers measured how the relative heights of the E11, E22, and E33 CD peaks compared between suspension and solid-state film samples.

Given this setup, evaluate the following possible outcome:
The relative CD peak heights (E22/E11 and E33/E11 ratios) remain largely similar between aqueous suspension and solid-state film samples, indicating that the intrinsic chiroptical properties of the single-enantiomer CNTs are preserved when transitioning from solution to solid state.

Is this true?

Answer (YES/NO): NO